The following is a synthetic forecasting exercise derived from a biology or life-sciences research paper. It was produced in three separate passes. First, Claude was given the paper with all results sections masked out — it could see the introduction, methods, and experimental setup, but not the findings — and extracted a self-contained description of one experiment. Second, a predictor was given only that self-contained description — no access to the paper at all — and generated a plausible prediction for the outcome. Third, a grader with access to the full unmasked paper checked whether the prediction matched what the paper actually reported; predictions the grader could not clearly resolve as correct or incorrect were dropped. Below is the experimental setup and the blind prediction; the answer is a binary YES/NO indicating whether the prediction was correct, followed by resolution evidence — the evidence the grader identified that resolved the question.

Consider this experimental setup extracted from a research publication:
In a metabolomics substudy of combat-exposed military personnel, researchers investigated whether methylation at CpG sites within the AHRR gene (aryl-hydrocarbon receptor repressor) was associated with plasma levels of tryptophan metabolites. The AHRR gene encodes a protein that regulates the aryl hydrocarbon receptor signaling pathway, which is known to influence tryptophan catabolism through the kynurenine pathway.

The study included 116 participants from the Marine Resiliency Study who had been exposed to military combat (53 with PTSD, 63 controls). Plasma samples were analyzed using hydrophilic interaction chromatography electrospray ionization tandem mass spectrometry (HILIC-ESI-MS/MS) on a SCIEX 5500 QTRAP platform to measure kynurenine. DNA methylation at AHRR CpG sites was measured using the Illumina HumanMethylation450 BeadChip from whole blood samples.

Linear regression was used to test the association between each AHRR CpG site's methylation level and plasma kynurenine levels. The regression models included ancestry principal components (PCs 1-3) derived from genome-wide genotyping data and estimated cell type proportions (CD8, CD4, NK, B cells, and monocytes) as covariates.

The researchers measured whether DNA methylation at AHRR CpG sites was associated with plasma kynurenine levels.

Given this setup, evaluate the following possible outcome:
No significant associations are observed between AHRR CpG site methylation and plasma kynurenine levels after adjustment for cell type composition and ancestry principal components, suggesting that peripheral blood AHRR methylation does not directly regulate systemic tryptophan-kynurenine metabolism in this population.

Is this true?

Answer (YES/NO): NO